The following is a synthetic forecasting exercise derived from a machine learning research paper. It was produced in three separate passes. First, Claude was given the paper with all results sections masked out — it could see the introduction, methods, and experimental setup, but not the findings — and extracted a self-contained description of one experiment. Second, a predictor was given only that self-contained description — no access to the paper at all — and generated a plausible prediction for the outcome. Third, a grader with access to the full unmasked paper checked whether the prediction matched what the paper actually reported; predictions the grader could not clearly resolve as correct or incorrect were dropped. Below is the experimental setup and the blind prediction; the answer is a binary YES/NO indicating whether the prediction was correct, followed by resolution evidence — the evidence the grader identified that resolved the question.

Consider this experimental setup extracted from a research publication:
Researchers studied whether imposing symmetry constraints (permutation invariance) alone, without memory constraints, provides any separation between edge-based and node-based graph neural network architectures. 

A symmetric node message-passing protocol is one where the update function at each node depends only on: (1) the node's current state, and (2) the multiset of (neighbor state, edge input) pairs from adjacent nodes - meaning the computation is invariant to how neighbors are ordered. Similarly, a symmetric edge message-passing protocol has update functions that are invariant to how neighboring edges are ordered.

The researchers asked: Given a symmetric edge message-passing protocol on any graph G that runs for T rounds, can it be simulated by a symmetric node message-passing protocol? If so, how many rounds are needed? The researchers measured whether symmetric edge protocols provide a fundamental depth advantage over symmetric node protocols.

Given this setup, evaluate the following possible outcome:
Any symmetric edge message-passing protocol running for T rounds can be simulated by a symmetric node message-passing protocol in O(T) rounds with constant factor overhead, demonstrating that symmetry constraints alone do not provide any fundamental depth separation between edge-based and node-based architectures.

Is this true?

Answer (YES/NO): YES